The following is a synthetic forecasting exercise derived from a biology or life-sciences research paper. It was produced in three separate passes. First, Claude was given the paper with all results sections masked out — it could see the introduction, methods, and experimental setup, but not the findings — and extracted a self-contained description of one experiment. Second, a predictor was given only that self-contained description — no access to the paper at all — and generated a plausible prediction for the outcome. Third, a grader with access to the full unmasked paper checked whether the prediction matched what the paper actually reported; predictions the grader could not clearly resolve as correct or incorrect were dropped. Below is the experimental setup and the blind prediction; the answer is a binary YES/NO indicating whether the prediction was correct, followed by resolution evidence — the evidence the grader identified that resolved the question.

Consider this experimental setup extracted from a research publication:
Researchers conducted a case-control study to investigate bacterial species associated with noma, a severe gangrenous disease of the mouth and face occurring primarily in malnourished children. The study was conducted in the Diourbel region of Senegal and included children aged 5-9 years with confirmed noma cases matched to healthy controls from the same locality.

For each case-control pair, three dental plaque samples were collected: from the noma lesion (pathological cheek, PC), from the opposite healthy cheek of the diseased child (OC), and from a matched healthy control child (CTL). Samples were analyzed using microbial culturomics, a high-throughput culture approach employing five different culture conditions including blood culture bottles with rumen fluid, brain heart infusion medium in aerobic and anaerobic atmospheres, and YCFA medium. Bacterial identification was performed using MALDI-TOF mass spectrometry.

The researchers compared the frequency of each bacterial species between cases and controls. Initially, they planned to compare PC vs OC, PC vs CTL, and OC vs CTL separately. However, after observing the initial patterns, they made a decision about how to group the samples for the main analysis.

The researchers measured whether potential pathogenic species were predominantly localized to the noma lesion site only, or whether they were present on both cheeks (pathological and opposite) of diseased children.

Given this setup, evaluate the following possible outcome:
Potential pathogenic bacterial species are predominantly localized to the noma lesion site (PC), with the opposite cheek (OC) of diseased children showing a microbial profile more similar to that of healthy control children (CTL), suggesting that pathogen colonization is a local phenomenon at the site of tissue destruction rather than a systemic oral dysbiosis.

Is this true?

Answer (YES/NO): NO